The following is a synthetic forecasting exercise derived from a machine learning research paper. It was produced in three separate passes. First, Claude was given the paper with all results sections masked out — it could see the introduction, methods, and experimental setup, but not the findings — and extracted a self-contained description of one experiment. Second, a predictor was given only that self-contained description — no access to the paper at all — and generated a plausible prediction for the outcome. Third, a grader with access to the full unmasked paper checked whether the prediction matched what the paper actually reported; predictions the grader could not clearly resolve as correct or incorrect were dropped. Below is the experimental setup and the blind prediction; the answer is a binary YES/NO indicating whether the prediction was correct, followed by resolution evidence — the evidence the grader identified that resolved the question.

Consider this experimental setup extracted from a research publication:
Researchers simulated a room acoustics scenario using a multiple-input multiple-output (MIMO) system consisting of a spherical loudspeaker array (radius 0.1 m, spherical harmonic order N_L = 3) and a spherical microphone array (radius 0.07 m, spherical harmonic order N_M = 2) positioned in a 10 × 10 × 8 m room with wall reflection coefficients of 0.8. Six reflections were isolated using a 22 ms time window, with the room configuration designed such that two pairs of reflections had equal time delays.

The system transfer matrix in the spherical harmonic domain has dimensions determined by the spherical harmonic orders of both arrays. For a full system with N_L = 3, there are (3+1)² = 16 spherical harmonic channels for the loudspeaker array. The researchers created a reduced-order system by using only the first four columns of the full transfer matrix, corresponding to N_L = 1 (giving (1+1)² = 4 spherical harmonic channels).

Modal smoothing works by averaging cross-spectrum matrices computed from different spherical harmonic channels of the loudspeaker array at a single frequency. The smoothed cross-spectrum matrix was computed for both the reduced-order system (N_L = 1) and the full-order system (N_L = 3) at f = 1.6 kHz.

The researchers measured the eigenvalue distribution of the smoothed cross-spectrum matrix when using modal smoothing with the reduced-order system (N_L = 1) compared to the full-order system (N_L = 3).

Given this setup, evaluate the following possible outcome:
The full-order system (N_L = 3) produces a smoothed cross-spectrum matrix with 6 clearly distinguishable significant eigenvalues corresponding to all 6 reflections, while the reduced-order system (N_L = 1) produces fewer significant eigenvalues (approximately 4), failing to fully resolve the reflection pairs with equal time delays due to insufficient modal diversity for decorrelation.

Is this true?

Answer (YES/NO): YES